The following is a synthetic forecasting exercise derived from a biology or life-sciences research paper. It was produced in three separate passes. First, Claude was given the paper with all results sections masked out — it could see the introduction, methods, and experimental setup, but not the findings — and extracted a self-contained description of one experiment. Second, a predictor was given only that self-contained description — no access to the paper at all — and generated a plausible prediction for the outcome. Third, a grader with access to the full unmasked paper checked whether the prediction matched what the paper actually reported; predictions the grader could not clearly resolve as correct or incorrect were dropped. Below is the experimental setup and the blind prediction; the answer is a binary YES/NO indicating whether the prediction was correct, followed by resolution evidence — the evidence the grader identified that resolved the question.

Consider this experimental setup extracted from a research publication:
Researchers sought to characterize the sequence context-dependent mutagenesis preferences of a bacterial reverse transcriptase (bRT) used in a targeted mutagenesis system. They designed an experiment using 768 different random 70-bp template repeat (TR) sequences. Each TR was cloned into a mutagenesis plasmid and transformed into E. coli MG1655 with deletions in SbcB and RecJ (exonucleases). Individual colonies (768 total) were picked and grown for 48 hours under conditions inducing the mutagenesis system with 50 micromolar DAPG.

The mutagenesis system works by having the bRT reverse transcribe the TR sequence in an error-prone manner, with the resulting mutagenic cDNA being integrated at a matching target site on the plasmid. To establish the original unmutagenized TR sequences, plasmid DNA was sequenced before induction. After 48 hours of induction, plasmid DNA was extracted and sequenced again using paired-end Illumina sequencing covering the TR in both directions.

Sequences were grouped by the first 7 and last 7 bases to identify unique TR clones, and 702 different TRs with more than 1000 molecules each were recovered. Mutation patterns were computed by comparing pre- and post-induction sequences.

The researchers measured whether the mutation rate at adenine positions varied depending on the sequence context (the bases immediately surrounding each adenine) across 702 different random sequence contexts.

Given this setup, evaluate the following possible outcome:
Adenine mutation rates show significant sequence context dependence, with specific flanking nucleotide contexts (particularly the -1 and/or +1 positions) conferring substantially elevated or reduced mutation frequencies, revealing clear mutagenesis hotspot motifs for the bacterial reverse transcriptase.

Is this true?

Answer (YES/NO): YES